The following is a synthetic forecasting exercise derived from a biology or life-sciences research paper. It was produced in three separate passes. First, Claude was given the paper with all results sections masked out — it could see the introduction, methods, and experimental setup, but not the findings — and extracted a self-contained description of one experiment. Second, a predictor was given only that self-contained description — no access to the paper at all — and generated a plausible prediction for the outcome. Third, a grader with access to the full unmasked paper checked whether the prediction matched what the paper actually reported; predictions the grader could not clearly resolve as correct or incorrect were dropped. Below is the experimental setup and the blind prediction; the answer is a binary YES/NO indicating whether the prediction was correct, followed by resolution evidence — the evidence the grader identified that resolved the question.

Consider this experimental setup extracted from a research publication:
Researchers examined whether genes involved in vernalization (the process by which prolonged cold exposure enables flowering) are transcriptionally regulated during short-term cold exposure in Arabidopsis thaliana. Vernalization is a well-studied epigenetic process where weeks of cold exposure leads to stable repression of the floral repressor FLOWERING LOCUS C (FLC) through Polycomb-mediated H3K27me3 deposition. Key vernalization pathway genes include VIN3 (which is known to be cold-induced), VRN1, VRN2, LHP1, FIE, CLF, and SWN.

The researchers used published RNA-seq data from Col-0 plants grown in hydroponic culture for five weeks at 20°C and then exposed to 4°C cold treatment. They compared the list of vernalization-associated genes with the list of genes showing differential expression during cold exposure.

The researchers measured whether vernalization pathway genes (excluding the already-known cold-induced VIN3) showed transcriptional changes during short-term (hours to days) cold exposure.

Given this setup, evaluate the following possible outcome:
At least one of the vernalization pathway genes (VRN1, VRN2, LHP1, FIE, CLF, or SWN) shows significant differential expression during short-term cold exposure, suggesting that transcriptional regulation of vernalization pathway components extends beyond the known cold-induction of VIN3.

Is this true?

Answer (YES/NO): YES